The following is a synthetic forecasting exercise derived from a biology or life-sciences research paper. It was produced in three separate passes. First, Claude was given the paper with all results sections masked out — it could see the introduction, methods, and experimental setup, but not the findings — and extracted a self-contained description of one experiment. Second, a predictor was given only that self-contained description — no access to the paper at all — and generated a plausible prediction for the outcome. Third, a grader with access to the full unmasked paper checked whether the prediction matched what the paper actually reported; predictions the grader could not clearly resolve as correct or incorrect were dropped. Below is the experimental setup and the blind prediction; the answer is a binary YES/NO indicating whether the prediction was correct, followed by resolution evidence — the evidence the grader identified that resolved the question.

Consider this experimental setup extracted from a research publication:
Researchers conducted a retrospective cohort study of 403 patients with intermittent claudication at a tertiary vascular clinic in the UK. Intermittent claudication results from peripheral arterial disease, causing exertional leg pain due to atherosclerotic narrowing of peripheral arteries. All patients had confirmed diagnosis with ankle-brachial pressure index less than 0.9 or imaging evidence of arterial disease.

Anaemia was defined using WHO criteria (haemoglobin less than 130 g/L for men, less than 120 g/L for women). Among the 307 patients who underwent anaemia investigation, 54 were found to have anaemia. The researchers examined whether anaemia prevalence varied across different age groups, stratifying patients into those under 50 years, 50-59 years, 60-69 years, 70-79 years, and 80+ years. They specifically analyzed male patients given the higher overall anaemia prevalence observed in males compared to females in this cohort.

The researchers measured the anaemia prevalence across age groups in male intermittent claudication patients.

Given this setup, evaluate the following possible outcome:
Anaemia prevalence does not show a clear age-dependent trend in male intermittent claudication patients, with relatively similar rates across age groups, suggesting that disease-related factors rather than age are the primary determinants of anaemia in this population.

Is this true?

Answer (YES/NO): NO